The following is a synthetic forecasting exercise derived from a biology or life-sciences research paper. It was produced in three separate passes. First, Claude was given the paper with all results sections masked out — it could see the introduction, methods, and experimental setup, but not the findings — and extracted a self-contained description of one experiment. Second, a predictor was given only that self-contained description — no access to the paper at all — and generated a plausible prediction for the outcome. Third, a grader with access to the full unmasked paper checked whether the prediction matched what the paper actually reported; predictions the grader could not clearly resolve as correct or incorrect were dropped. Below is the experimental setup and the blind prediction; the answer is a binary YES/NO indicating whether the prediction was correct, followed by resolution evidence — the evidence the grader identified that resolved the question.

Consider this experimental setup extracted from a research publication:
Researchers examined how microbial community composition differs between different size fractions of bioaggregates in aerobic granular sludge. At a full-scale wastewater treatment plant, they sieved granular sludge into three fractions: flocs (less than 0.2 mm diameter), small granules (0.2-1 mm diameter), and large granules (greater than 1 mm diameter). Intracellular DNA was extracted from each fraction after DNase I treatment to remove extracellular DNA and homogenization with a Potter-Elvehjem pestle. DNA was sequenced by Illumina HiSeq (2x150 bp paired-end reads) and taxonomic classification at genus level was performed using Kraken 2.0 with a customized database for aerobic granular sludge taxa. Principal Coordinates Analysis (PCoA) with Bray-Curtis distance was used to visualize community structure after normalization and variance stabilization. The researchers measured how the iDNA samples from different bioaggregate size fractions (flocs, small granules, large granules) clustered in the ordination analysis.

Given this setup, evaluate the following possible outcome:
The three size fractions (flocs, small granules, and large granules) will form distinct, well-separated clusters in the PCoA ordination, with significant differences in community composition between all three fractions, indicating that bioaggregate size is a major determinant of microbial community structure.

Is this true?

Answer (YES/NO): NO